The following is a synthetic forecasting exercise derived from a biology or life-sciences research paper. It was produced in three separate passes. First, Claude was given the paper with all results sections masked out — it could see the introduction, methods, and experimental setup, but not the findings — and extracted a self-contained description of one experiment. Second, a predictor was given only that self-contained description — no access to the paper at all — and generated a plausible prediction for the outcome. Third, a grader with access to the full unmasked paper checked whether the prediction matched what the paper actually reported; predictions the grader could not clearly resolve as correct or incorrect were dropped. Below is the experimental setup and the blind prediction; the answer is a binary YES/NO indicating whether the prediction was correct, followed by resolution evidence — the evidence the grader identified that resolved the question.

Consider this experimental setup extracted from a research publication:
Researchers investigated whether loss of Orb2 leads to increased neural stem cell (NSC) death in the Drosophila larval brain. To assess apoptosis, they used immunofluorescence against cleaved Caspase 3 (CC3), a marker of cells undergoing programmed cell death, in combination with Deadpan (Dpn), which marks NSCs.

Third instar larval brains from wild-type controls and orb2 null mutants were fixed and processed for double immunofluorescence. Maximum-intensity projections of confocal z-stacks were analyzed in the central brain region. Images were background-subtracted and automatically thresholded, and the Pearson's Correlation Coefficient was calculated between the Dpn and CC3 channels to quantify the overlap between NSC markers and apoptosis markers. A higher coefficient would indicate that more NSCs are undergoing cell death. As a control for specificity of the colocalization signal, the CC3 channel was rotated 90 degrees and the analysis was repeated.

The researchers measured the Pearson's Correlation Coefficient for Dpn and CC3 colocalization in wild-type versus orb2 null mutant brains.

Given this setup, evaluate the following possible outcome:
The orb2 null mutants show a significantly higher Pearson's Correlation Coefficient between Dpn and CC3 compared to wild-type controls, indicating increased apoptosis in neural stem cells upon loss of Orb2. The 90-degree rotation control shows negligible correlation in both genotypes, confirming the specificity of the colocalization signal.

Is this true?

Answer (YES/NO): NO